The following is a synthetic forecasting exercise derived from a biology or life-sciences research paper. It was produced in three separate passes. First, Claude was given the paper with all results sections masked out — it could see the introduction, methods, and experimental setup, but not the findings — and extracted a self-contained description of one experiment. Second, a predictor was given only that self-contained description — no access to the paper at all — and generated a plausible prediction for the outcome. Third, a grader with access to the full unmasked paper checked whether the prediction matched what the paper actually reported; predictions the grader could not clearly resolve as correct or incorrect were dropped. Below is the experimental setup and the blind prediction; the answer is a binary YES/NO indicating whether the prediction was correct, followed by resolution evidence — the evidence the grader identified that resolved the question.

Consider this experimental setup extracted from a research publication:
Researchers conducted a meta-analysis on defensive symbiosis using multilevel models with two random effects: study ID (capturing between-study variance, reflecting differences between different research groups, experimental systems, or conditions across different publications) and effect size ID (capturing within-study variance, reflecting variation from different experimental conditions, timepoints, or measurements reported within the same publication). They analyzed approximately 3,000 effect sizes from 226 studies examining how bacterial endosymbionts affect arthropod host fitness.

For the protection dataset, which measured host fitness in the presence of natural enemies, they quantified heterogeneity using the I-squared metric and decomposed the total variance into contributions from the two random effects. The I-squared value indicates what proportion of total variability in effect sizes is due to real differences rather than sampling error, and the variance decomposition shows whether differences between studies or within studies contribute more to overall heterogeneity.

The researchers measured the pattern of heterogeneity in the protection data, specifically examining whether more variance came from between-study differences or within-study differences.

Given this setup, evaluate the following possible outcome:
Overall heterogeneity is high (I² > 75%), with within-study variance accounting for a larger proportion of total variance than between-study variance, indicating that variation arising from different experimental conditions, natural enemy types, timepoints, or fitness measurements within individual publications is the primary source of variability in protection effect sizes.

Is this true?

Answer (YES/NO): YES